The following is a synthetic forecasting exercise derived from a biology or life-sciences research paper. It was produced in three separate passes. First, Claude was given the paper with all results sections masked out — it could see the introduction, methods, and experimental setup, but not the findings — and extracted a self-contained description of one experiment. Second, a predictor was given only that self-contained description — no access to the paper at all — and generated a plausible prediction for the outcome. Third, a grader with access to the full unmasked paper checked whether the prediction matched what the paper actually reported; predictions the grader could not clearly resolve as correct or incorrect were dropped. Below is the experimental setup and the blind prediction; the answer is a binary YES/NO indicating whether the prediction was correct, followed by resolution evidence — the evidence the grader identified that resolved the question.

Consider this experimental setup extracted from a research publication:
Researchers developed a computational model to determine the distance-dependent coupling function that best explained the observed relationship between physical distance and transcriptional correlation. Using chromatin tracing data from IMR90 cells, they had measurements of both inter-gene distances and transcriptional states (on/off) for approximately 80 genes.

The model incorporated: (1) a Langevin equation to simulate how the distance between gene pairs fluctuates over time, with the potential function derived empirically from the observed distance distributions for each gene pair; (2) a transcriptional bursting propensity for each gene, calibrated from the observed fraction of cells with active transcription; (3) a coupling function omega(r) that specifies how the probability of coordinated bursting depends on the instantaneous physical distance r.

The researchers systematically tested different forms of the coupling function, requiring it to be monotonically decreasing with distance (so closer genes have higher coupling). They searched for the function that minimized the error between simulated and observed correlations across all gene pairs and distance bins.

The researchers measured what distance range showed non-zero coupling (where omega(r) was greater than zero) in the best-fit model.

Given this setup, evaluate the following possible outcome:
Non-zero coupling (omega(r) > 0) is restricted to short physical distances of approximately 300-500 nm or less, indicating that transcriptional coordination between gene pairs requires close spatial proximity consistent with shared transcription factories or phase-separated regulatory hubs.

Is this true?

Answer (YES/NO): YES